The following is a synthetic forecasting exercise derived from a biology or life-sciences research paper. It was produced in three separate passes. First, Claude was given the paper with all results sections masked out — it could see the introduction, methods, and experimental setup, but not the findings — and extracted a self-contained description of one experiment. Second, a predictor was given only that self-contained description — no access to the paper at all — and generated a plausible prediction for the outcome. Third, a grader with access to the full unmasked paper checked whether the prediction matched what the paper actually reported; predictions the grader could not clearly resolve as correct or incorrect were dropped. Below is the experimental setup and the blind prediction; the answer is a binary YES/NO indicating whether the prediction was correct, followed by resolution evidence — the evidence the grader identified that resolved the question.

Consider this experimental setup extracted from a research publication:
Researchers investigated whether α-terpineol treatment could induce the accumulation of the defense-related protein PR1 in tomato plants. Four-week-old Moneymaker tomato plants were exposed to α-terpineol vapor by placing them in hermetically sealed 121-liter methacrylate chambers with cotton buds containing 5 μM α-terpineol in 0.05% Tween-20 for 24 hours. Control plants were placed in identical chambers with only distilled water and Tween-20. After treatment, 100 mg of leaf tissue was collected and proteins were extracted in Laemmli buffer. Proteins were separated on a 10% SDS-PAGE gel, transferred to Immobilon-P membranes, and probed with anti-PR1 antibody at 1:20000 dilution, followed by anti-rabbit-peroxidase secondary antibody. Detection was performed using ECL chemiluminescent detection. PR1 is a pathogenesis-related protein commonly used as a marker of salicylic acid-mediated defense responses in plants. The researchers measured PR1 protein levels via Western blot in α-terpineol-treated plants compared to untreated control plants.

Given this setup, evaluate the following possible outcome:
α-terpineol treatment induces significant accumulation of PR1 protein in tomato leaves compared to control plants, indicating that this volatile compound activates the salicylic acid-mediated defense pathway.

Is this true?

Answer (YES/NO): YES